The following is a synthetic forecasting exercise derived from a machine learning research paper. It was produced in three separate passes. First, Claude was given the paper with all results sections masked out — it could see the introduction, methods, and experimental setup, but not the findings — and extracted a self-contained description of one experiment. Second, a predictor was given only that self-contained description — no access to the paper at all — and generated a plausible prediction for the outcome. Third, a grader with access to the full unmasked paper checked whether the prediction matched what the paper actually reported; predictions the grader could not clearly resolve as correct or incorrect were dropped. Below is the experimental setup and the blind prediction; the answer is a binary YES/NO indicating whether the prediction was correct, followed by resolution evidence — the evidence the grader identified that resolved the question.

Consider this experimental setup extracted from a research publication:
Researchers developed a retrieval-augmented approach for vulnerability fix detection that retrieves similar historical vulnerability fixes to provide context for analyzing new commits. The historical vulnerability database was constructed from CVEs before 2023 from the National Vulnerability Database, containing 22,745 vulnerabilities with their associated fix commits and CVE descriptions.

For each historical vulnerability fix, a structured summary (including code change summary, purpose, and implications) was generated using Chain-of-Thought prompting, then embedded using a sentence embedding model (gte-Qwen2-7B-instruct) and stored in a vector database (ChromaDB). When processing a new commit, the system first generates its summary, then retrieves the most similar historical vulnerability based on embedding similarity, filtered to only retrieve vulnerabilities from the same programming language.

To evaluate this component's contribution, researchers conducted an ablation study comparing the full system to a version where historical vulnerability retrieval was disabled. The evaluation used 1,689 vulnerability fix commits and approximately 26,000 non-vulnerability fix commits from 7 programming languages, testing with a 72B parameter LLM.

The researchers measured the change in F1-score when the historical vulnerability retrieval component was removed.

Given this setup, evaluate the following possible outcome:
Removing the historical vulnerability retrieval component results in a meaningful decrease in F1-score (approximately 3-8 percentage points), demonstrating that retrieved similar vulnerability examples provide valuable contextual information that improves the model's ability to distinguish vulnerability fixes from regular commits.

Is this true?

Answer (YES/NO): NO